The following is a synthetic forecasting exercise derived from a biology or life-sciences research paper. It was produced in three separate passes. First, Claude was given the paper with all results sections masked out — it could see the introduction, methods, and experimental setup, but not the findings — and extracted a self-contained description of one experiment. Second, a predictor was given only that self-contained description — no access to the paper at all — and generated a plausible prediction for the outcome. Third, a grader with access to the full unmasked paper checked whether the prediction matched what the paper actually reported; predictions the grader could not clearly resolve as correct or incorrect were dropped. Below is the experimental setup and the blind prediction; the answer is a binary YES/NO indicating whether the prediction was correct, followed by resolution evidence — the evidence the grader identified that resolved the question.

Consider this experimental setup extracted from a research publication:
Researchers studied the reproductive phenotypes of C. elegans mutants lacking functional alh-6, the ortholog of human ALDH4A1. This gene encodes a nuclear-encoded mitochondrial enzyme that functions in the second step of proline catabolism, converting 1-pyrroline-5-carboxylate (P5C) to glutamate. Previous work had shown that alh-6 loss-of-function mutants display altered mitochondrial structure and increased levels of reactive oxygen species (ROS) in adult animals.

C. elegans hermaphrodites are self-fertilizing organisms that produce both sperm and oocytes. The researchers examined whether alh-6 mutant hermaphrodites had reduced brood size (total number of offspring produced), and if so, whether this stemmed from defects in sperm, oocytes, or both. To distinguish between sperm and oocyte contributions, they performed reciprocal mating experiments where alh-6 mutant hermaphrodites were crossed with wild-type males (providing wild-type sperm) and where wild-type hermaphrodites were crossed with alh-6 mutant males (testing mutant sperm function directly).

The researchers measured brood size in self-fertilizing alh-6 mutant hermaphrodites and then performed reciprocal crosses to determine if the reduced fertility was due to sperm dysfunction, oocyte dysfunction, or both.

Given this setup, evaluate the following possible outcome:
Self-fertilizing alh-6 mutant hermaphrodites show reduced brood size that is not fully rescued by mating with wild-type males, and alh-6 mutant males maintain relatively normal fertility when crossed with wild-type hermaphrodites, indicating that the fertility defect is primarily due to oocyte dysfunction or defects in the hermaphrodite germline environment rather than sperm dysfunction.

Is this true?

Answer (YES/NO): NO